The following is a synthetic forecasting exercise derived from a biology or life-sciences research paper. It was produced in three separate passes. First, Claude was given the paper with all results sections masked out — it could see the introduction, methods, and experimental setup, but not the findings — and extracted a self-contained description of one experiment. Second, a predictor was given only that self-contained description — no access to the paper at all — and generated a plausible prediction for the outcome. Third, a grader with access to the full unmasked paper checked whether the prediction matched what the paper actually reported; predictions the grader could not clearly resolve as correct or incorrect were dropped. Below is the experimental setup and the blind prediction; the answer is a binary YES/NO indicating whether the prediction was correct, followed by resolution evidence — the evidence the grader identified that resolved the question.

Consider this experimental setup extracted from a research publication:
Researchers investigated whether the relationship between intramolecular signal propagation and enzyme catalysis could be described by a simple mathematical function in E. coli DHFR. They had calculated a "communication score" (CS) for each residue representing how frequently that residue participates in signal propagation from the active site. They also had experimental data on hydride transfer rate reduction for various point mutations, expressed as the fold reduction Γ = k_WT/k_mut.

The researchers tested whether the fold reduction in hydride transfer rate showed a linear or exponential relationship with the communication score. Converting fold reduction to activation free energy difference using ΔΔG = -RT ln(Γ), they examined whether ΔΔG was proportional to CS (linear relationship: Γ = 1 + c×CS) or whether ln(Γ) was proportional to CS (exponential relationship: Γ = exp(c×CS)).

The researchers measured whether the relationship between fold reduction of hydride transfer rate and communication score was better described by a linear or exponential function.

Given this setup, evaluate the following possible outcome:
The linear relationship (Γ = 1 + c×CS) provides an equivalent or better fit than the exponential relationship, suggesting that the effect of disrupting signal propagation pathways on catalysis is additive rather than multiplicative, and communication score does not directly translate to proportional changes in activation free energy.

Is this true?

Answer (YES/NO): NO